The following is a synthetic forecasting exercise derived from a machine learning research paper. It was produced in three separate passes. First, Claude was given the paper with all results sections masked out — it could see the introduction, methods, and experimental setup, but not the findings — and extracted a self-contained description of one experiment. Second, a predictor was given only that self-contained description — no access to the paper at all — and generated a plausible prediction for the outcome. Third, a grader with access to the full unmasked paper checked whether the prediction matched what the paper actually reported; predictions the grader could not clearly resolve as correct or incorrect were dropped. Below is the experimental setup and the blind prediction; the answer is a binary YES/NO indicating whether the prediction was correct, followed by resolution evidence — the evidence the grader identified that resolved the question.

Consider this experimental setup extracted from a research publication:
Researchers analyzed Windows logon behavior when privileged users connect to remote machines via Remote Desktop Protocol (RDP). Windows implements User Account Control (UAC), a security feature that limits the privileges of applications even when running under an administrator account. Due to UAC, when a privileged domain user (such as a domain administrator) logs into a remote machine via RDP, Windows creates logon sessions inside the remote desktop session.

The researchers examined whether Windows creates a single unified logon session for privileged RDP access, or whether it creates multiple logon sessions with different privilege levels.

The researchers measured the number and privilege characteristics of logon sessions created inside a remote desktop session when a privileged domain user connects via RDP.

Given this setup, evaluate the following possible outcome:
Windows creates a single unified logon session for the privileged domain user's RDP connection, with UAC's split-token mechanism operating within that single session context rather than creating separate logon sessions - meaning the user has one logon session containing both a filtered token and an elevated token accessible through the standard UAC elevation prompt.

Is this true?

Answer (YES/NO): NO